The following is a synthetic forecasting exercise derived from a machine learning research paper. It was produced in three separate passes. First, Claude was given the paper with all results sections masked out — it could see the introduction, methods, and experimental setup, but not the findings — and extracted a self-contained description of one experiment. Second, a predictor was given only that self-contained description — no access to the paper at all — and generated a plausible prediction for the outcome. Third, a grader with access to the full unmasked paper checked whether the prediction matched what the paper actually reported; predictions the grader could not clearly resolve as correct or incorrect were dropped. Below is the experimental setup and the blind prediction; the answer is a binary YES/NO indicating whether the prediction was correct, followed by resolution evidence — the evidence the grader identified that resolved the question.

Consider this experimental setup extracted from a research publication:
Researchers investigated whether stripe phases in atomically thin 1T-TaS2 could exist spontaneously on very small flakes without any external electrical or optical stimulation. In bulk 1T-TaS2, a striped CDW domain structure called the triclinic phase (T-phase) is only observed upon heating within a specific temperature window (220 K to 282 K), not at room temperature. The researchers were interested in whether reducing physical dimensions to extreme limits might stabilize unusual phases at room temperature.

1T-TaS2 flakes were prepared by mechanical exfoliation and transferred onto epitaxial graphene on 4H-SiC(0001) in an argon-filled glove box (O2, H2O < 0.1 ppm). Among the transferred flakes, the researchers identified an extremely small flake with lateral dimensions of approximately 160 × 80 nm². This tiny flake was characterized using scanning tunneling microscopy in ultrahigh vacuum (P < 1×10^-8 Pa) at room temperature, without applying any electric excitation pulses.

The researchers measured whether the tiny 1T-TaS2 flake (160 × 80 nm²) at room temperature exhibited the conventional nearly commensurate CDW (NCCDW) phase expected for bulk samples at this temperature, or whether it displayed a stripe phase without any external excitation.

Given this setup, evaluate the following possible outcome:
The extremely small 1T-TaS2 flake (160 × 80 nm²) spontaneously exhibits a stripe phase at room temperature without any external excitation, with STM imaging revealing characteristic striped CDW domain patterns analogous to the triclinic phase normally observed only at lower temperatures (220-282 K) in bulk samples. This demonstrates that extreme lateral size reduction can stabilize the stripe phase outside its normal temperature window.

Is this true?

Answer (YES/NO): NO